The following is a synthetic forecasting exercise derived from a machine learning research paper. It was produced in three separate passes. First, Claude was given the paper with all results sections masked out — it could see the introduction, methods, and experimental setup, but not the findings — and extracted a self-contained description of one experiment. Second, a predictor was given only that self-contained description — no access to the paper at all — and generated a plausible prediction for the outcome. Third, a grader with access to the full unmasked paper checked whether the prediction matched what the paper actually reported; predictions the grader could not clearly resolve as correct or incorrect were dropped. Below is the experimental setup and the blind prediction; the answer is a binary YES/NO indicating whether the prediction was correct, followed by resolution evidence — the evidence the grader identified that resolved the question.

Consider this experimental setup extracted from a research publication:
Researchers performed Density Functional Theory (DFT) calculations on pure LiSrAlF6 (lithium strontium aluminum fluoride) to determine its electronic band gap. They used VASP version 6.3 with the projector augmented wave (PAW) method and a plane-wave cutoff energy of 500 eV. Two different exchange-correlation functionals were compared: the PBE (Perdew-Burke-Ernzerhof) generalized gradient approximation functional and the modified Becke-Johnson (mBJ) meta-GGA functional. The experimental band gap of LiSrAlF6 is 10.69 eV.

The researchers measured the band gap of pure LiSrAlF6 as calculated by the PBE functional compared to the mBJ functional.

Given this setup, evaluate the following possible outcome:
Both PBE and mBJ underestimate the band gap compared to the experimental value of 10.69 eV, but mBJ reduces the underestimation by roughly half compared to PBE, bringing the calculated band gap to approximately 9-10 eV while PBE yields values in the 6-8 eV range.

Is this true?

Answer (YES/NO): NO